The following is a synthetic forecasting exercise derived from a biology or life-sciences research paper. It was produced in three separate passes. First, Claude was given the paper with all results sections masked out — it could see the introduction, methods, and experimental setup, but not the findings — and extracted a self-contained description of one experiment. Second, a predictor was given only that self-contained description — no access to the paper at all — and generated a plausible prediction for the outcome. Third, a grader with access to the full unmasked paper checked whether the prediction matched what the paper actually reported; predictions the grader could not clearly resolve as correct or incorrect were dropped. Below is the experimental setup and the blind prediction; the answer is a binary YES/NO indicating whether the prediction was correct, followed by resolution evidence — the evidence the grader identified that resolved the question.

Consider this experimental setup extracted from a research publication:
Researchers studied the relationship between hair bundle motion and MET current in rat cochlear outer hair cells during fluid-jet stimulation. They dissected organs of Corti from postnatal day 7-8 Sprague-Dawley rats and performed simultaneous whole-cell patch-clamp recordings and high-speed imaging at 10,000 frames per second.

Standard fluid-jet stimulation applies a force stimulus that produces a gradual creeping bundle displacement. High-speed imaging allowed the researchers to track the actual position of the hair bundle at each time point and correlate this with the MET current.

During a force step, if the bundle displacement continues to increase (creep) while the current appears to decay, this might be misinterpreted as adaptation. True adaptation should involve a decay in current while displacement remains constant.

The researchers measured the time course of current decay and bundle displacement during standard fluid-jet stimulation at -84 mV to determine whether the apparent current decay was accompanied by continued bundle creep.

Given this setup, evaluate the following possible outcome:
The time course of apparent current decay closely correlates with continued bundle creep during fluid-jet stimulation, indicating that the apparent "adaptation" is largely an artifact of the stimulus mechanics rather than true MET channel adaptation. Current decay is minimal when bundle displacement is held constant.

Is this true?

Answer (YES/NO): NO